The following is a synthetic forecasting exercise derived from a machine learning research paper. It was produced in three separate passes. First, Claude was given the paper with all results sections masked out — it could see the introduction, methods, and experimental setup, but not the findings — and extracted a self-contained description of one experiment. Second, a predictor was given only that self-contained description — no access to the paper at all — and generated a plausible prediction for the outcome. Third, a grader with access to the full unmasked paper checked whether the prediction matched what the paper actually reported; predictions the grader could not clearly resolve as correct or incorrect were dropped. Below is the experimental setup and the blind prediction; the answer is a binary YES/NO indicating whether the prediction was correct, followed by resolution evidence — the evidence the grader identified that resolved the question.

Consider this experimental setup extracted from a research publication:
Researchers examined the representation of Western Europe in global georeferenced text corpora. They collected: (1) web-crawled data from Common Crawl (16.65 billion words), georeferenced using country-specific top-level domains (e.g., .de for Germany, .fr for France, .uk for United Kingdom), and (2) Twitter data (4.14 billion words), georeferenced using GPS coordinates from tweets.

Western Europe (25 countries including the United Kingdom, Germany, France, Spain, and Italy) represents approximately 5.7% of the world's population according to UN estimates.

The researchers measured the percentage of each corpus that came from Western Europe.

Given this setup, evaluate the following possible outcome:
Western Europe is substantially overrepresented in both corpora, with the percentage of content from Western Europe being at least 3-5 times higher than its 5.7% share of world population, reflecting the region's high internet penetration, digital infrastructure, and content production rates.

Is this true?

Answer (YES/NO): NO